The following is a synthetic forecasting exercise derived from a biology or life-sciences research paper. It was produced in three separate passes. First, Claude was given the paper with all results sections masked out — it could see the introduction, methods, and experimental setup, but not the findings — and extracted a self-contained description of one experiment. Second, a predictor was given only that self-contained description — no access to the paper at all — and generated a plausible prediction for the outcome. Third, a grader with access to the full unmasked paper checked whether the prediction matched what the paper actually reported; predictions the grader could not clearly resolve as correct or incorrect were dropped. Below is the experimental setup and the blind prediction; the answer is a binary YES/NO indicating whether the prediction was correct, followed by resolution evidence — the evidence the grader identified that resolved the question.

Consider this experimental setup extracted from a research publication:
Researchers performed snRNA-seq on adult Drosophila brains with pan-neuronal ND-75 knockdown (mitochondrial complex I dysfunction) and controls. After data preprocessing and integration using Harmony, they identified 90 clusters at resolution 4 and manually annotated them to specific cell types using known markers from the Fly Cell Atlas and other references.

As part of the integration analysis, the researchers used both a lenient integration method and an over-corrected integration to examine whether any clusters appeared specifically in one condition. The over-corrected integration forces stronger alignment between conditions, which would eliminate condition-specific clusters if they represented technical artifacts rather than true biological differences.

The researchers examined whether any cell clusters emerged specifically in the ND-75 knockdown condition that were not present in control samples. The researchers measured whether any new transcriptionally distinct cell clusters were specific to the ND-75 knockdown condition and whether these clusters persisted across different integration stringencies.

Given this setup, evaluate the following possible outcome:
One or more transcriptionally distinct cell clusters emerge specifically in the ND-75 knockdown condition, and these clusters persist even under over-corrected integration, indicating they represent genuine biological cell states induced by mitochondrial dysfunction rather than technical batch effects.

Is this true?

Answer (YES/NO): YES